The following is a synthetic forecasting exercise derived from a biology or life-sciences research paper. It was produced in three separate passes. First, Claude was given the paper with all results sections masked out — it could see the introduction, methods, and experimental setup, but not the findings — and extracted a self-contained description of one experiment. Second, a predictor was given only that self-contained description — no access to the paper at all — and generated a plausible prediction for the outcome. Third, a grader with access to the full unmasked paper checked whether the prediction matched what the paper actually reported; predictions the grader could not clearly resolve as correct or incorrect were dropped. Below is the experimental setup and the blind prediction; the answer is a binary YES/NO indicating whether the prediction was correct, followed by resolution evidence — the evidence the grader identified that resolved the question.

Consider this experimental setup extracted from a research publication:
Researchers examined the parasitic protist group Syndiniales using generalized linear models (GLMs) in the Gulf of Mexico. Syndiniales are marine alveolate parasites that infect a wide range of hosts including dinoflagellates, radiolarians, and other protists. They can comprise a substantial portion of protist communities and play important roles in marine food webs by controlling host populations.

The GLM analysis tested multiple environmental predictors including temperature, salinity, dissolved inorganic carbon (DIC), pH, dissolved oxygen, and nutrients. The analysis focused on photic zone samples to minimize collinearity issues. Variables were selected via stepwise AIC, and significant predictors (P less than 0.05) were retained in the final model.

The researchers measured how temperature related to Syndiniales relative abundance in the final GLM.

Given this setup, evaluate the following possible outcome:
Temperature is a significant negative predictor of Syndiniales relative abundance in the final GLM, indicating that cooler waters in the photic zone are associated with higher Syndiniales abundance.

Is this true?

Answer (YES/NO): NO